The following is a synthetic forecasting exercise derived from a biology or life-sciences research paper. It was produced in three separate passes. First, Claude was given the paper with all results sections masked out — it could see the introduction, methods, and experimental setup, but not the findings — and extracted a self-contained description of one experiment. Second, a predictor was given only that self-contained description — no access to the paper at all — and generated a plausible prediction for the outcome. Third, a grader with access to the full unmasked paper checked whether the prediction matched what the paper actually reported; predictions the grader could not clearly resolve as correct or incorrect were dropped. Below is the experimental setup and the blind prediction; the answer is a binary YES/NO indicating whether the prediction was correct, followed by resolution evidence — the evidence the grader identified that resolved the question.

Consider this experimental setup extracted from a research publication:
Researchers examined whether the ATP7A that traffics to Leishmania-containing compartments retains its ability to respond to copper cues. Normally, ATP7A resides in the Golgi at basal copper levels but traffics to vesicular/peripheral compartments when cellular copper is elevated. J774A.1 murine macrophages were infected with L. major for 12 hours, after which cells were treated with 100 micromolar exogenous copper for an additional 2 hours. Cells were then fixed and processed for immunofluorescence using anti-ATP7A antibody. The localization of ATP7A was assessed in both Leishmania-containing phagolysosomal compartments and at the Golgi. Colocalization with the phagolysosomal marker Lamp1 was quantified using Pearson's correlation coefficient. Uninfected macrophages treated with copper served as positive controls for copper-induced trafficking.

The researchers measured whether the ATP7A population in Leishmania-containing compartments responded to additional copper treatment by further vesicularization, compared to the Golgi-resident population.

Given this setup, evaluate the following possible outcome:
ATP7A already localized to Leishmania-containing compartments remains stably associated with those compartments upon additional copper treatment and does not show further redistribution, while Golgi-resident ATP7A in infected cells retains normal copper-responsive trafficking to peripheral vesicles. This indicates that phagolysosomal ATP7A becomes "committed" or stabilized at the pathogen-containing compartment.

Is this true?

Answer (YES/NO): YES